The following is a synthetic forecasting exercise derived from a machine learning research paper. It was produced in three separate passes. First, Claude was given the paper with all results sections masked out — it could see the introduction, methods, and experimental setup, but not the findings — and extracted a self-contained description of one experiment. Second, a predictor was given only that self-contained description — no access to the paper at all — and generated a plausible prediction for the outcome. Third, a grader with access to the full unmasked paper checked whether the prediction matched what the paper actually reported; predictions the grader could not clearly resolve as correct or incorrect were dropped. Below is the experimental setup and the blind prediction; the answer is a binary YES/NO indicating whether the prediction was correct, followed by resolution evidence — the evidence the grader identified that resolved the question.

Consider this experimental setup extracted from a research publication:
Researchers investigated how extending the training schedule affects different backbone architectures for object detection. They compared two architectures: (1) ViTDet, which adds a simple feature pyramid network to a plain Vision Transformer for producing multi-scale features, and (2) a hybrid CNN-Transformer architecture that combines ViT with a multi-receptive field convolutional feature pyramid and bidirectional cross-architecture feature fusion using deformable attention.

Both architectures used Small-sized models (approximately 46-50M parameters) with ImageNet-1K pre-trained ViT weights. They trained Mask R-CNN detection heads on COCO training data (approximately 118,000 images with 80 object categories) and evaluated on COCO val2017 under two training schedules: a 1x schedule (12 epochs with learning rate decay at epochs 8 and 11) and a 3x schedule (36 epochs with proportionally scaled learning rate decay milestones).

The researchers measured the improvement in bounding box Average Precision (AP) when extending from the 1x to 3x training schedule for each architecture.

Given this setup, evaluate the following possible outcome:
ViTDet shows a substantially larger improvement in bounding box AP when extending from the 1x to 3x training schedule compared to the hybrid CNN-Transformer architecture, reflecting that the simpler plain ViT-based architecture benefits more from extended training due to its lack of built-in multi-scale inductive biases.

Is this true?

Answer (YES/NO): YES